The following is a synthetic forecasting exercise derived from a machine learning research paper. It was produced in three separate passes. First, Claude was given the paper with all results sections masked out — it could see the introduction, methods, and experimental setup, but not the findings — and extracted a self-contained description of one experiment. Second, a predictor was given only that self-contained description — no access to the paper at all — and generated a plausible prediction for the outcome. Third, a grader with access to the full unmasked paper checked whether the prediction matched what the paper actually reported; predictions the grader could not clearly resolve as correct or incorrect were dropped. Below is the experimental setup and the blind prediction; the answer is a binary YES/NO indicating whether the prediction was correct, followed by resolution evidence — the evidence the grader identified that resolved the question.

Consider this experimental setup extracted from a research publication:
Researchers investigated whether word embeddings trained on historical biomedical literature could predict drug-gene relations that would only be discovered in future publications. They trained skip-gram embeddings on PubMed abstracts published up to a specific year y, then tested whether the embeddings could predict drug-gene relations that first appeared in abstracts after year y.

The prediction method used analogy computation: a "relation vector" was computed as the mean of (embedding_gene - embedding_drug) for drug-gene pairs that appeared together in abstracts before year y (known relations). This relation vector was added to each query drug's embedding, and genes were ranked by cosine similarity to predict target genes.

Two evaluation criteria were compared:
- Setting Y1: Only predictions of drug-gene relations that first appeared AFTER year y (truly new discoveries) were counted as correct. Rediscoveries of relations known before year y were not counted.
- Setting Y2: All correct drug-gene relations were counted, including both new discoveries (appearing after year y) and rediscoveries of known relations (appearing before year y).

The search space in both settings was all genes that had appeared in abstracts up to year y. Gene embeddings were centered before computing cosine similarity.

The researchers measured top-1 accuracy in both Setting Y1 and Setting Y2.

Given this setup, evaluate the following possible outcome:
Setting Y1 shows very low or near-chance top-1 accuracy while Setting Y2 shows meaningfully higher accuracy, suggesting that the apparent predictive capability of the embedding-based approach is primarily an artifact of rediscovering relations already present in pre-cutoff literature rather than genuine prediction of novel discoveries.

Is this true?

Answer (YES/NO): NO